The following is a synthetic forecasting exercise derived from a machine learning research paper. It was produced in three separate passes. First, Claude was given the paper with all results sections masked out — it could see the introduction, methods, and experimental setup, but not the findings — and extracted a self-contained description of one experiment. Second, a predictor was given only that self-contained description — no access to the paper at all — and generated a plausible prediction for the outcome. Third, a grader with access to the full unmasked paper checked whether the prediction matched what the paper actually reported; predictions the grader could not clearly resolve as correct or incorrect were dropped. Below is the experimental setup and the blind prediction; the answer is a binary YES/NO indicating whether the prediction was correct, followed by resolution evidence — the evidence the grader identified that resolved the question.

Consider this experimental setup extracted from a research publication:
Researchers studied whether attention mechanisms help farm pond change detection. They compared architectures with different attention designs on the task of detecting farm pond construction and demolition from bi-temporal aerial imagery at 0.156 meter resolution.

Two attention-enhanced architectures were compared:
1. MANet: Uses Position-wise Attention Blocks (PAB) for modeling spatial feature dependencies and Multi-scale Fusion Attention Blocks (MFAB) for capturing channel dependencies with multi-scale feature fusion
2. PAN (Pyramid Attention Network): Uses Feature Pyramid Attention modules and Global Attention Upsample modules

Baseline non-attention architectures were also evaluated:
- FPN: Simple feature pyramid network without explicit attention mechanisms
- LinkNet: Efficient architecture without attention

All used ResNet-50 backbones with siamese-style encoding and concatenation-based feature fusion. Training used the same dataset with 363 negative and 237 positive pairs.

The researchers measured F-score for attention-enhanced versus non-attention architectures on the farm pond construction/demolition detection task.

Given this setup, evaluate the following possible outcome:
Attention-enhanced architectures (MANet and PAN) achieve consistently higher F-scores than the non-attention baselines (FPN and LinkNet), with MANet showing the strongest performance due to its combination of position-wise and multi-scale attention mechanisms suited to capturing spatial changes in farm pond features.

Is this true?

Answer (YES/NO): NO